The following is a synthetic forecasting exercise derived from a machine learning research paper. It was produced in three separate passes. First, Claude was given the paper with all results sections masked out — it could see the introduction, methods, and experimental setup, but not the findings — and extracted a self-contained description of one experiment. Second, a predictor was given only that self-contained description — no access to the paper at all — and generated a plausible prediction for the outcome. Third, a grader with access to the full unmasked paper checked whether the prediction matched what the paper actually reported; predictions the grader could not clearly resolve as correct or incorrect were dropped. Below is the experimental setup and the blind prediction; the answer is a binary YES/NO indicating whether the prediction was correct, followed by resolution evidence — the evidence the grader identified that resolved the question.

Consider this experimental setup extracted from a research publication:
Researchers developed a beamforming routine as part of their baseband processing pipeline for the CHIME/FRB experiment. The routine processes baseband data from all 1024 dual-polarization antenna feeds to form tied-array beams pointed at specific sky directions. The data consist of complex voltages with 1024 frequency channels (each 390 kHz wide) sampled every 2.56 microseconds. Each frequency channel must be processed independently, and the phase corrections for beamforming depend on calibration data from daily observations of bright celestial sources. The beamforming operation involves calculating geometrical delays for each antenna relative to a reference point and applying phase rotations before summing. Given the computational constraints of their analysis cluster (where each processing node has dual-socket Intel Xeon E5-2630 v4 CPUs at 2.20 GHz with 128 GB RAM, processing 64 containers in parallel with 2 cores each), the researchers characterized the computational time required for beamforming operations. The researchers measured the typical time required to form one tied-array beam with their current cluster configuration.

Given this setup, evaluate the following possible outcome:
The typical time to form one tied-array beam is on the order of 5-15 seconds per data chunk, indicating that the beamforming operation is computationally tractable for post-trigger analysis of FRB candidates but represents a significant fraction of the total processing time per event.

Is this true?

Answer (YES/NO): NO